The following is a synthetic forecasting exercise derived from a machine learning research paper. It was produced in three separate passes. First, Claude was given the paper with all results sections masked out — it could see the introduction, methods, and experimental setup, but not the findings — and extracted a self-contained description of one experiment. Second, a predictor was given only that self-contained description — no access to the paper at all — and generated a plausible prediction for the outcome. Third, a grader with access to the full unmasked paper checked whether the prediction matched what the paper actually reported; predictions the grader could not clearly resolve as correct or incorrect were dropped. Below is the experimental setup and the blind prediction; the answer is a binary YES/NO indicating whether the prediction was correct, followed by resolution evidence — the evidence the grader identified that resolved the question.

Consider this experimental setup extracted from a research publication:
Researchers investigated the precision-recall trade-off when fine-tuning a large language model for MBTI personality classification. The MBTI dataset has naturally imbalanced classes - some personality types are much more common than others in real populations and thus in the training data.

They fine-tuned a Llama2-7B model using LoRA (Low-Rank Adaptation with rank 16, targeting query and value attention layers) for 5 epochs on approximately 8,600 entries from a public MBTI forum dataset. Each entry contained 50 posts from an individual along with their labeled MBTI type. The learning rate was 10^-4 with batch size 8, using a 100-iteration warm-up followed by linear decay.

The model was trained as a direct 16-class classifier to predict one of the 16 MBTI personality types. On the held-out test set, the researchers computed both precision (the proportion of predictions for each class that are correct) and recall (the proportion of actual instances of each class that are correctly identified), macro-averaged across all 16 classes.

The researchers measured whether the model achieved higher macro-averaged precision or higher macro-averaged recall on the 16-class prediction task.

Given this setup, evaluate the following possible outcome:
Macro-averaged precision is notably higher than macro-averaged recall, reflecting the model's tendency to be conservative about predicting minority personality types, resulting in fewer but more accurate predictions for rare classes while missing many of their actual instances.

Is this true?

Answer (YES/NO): YES